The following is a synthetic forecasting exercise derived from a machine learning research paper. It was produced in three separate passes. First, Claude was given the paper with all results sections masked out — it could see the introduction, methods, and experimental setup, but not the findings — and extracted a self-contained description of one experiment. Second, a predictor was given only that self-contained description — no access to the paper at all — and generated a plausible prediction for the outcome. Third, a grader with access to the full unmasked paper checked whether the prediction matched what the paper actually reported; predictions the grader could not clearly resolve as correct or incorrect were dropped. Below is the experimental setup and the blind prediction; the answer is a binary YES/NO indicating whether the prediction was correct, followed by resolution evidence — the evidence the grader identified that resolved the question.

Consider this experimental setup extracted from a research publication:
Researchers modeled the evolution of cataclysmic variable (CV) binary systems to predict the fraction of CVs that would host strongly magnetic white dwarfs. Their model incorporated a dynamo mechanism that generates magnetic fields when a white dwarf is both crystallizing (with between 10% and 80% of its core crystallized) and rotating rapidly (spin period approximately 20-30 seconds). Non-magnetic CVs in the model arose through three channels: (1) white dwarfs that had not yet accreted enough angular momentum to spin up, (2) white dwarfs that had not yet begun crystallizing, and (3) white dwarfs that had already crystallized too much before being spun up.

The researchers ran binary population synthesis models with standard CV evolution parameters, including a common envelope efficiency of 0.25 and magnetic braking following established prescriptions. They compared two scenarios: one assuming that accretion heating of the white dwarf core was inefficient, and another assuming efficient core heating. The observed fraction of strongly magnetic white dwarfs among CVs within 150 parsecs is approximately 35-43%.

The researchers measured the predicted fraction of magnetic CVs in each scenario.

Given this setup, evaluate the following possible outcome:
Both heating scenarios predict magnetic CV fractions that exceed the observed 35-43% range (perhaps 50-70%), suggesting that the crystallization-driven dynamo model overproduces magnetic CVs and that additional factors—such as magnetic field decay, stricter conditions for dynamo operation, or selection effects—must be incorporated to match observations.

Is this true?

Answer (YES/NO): NO